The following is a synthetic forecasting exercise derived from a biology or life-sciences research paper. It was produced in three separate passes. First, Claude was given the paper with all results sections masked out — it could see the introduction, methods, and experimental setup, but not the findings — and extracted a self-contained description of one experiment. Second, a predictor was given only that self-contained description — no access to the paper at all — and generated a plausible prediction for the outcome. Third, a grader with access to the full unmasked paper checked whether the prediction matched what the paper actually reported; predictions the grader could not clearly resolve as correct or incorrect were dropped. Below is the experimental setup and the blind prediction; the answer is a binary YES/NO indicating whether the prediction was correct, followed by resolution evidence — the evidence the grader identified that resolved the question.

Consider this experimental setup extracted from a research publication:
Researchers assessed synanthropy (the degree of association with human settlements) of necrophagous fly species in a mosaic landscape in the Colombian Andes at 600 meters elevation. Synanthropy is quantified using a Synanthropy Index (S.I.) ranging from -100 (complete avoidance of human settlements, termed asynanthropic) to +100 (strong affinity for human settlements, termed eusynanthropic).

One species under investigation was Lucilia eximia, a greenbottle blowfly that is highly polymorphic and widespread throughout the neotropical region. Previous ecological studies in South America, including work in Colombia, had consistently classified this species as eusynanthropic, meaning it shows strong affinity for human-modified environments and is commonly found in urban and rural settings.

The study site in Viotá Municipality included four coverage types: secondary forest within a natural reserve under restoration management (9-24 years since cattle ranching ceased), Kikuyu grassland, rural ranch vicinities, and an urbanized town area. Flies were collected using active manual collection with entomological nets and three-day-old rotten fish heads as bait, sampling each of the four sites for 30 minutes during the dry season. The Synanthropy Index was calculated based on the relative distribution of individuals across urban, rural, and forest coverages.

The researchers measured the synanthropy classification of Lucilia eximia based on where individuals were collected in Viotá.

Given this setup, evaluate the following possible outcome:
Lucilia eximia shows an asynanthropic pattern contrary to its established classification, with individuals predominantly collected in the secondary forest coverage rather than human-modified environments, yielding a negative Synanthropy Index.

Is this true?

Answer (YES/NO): YES